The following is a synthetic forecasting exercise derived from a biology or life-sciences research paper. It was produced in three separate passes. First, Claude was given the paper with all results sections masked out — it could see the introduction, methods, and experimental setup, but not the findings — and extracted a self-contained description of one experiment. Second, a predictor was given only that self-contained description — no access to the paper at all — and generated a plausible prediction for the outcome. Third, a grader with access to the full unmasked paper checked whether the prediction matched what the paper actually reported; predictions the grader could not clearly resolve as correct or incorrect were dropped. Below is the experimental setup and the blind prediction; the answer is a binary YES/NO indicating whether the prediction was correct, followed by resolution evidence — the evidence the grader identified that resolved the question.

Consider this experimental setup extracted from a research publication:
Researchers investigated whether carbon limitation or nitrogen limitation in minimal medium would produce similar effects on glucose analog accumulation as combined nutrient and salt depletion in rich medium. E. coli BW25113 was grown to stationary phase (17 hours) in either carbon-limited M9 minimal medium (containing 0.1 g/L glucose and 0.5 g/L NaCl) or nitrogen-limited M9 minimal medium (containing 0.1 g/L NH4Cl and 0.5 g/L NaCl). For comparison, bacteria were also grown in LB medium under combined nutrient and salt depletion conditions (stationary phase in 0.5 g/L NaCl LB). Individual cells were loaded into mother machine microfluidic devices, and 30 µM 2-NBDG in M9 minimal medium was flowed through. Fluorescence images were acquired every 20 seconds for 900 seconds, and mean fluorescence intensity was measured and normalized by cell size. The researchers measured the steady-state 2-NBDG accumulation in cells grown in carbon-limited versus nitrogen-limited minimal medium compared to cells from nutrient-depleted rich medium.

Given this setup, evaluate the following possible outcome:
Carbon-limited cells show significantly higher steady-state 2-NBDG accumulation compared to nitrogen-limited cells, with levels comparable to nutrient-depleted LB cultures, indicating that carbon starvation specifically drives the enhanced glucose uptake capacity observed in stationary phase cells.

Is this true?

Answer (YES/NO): NO